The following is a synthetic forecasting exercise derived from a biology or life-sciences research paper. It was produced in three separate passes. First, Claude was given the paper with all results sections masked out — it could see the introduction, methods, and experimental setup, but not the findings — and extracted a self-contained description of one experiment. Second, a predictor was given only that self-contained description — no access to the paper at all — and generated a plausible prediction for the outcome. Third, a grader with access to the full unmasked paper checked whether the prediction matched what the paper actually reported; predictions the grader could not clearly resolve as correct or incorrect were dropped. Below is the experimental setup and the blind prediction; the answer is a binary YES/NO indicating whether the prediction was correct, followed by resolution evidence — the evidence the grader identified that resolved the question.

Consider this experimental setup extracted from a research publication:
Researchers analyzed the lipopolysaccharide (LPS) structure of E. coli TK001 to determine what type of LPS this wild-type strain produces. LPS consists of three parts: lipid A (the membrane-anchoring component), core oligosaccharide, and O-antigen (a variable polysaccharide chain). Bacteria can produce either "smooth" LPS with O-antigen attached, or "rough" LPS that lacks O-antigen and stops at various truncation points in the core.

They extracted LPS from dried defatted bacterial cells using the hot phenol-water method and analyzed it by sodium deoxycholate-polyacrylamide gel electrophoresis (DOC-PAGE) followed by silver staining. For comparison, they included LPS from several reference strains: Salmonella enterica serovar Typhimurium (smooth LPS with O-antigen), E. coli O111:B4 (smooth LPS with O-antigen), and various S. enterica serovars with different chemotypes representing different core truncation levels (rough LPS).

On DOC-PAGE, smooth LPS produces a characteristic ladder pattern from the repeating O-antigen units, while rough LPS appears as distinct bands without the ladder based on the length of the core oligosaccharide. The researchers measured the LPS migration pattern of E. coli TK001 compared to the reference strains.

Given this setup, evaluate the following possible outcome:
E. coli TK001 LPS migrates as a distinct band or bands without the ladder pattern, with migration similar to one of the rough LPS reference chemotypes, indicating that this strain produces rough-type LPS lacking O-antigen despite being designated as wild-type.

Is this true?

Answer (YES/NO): NO